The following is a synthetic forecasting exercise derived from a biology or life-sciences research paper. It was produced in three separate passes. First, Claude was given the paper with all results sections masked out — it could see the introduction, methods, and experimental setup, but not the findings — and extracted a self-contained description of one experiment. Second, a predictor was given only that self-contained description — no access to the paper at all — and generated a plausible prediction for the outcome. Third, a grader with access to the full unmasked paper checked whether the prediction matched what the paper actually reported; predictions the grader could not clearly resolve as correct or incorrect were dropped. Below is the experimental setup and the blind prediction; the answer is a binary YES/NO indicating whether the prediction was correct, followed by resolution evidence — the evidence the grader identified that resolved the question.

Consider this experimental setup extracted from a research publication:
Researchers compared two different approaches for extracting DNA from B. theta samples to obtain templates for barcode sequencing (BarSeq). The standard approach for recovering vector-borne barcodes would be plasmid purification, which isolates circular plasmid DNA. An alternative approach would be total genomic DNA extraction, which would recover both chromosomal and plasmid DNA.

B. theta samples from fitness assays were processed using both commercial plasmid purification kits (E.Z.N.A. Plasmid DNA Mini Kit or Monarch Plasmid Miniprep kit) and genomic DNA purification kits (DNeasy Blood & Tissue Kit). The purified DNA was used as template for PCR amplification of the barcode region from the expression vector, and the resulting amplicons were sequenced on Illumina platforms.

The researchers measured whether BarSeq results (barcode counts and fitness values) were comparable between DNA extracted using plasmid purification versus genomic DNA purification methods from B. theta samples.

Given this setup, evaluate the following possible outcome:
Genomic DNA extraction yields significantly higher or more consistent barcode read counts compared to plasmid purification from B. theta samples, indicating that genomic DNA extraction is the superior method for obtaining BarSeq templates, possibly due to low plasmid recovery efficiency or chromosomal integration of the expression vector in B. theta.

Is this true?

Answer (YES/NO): NO